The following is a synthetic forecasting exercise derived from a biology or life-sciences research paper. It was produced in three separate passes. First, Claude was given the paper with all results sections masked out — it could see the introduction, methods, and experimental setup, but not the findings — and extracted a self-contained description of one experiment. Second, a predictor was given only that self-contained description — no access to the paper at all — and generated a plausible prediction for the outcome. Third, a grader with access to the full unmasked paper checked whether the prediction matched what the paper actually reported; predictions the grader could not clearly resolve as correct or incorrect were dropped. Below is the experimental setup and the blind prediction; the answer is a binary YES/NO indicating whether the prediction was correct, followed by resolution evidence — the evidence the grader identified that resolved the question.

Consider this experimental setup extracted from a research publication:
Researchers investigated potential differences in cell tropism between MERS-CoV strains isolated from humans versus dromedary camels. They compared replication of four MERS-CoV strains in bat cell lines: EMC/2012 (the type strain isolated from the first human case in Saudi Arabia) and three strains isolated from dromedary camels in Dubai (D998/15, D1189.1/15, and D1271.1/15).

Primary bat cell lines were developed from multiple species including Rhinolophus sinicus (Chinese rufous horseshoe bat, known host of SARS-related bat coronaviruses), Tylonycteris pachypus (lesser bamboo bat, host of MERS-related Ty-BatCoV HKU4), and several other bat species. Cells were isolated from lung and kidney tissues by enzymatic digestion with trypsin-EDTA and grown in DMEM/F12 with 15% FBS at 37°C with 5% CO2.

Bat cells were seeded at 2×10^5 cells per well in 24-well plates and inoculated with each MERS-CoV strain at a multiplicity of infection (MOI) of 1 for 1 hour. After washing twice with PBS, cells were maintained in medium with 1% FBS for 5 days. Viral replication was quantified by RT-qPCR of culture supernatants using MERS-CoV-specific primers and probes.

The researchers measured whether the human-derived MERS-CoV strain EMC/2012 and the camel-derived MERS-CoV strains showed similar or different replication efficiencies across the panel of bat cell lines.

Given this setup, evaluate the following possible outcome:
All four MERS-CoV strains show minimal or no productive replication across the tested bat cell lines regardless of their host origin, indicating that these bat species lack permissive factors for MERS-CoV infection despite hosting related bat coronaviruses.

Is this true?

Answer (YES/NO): NO